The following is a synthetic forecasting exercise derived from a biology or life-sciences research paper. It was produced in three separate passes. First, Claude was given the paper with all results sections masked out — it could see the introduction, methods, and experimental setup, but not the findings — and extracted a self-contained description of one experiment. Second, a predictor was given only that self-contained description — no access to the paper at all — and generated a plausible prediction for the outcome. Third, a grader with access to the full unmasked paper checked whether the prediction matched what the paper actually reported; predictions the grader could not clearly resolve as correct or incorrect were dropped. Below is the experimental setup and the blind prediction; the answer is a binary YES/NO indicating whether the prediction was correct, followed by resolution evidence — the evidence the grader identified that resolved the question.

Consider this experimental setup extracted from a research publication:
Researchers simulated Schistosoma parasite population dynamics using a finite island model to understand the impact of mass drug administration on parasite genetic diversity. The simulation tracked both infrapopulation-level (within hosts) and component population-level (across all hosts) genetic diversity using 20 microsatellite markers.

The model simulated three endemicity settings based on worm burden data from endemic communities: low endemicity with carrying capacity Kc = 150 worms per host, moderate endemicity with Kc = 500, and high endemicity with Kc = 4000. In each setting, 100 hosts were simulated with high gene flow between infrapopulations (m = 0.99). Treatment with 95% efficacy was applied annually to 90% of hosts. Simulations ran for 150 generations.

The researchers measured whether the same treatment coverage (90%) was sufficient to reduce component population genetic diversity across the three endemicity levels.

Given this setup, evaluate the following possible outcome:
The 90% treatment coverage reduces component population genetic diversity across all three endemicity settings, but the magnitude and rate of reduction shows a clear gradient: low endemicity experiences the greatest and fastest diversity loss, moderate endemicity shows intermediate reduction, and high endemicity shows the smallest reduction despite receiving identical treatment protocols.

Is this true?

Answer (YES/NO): NO